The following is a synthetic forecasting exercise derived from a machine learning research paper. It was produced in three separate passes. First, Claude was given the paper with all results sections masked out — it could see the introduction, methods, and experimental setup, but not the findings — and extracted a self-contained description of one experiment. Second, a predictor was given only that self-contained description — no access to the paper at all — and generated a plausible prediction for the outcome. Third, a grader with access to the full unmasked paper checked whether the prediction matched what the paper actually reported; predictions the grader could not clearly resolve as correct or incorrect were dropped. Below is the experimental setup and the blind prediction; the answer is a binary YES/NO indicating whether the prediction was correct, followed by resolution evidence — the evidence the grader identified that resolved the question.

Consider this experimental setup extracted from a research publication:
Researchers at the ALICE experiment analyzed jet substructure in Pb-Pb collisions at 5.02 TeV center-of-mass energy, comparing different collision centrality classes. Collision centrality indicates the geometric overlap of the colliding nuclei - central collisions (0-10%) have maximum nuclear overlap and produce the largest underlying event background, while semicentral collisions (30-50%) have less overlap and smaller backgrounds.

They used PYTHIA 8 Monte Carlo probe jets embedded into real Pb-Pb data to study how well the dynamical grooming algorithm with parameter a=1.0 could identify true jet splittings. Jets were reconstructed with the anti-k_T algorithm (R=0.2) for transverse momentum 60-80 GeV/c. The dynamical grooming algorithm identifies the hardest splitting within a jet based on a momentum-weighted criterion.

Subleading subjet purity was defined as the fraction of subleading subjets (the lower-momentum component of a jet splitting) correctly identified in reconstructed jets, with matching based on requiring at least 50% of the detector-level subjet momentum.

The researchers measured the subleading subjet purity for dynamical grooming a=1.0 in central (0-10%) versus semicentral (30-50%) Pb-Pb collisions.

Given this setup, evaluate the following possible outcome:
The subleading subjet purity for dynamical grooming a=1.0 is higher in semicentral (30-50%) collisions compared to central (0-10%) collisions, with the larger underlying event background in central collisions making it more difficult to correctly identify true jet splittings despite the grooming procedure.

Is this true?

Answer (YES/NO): YES